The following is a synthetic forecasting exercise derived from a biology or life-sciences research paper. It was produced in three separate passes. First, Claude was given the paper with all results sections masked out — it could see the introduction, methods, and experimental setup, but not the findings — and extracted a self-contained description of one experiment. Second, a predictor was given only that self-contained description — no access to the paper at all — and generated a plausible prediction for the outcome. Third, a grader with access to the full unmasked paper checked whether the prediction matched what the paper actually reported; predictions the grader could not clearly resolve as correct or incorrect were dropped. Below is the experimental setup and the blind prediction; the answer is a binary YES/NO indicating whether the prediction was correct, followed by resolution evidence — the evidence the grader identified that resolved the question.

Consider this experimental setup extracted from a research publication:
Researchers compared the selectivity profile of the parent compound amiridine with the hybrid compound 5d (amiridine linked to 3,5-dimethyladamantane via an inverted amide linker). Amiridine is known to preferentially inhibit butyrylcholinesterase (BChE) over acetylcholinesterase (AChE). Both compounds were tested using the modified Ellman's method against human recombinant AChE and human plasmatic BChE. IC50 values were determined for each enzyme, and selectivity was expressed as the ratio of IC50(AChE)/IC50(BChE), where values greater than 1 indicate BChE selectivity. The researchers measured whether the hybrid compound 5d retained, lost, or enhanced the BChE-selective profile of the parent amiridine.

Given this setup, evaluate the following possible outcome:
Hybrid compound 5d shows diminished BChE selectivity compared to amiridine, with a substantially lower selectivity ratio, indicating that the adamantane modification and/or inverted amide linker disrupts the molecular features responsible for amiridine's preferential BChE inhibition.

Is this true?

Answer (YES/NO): NO